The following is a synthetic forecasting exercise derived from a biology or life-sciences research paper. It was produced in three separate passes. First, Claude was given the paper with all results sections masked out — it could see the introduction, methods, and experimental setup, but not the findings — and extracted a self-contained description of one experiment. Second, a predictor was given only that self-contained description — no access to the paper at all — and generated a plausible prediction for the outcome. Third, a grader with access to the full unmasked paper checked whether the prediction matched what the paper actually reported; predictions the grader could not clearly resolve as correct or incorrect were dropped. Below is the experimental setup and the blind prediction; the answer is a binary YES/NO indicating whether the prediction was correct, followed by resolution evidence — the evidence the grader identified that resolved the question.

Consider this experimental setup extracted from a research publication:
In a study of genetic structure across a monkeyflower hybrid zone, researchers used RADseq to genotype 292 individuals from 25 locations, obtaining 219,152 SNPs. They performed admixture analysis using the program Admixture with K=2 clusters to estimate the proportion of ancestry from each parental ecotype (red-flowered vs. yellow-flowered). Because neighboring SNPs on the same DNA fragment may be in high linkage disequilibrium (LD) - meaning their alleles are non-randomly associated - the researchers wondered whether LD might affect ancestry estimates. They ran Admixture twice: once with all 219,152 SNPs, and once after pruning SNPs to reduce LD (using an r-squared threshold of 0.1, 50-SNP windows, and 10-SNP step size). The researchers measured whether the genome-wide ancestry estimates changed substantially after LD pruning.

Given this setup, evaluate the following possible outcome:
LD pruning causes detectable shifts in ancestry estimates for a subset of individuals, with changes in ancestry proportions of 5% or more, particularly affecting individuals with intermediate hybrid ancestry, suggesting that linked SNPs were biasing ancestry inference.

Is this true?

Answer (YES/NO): NO